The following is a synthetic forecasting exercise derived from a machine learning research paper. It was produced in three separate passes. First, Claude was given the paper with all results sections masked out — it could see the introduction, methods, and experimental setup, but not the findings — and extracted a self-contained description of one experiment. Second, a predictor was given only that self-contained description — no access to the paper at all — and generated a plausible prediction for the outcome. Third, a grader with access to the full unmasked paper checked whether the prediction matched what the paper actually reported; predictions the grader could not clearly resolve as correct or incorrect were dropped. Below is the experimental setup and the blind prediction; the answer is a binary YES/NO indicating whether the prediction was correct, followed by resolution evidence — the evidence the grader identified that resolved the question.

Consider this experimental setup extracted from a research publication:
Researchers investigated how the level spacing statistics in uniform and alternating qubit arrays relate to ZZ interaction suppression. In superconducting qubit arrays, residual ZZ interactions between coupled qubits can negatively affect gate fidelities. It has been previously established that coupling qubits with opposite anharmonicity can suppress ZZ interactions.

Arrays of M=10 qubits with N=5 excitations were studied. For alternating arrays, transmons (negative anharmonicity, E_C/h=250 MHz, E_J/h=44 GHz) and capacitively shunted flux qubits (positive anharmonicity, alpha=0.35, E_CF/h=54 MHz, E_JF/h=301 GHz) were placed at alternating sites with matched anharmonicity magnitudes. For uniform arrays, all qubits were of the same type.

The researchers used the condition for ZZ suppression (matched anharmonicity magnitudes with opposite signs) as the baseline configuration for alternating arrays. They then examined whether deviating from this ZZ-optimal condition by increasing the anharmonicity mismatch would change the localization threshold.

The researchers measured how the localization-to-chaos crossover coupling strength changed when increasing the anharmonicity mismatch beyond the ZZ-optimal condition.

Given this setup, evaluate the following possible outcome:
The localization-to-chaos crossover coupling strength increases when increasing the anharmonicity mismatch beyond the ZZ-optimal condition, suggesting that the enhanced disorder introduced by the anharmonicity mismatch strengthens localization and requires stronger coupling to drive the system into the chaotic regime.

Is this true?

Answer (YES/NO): YES